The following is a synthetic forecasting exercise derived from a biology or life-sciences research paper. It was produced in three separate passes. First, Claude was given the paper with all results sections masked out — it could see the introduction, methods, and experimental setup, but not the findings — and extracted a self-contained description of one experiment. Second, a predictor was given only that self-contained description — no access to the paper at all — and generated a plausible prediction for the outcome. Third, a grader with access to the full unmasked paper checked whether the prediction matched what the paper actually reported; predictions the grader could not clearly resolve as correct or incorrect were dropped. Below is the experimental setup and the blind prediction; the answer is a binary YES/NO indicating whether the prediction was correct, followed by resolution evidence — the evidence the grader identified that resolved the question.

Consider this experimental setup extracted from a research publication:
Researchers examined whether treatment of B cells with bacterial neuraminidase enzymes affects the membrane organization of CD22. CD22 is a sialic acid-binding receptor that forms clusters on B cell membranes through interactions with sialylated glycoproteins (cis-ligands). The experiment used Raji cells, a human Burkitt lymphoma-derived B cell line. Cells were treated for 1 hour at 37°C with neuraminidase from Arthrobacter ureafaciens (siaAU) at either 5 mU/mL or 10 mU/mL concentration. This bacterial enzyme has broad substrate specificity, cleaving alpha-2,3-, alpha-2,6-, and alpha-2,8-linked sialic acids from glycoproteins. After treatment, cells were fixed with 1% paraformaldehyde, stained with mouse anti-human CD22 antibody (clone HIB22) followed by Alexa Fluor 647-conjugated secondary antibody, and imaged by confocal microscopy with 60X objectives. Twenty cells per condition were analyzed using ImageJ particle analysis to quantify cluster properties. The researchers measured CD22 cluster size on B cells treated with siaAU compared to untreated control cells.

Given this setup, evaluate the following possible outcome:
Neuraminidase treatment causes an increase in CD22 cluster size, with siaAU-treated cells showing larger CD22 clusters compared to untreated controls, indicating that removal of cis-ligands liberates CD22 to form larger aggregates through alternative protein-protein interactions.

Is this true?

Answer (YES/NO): NO